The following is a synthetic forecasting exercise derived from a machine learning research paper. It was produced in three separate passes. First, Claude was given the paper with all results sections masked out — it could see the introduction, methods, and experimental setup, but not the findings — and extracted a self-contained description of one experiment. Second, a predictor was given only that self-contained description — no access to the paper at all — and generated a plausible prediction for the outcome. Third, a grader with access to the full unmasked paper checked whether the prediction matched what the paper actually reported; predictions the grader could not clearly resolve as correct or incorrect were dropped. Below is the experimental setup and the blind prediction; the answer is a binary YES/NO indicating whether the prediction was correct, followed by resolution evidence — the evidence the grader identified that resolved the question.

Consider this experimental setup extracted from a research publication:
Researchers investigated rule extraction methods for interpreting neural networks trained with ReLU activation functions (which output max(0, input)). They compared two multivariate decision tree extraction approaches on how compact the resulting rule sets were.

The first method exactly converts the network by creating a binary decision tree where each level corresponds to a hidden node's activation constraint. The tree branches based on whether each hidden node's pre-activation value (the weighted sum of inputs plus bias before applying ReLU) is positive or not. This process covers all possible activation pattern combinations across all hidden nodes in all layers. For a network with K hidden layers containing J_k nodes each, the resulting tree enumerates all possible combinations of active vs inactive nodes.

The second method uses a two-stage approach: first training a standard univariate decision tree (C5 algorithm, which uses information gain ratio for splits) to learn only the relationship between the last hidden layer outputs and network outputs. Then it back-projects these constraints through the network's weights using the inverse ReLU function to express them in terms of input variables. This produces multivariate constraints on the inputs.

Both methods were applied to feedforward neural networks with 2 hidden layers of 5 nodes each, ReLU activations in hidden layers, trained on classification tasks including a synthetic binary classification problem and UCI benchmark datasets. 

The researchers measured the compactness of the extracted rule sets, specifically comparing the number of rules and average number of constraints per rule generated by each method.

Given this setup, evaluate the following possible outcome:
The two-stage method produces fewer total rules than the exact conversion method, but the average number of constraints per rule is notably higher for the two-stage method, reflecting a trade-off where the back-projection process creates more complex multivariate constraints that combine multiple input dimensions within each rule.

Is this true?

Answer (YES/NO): NO